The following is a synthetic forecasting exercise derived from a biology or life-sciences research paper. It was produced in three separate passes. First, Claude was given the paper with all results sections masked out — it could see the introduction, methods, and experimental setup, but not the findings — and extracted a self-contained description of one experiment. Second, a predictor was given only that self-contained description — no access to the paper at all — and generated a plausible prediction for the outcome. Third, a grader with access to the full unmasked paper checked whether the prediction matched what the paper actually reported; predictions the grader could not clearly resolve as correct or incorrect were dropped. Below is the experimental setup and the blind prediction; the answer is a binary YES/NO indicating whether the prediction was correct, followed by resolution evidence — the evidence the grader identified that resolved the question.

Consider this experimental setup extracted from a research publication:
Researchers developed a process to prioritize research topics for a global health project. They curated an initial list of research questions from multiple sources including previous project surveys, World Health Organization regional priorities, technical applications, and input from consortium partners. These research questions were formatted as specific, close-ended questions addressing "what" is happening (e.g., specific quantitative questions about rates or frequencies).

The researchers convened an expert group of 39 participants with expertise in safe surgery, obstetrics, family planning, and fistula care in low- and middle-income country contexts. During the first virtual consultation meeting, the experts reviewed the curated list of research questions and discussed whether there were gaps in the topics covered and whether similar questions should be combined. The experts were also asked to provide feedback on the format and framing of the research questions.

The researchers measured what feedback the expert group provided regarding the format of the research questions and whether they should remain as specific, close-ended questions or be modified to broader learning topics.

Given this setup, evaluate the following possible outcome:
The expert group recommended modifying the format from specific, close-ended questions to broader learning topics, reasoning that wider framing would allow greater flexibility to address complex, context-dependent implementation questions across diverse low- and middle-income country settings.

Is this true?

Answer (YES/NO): YES